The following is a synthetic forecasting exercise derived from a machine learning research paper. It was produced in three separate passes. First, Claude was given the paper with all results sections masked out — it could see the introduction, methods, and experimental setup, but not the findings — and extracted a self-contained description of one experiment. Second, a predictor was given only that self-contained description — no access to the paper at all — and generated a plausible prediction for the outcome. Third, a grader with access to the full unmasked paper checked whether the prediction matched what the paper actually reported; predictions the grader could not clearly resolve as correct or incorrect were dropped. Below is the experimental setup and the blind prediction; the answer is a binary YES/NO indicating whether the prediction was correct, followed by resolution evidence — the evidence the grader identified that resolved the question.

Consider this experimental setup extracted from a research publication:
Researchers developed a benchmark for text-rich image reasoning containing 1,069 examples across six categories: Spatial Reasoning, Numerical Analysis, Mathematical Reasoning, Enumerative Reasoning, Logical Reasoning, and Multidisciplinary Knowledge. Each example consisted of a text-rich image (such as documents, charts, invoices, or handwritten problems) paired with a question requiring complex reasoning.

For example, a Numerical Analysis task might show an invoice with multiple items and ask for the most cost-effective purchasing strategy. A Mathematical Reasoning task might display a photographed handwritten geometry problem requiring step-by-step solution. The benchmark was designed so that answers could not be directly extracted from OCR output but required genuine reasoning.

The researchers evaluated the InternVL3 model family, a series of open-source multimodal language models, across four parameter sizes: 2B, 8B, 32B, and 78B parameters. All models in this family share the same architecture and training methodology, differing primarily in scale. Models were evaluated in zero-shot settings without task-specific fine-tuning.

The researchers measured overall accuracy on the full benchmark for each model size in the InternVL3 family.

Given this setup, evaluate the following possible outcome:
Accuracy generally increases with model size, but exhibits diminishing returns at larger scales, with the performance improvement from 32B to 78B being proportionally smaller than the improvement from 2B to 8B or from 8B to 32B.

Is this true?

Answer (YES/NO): NO